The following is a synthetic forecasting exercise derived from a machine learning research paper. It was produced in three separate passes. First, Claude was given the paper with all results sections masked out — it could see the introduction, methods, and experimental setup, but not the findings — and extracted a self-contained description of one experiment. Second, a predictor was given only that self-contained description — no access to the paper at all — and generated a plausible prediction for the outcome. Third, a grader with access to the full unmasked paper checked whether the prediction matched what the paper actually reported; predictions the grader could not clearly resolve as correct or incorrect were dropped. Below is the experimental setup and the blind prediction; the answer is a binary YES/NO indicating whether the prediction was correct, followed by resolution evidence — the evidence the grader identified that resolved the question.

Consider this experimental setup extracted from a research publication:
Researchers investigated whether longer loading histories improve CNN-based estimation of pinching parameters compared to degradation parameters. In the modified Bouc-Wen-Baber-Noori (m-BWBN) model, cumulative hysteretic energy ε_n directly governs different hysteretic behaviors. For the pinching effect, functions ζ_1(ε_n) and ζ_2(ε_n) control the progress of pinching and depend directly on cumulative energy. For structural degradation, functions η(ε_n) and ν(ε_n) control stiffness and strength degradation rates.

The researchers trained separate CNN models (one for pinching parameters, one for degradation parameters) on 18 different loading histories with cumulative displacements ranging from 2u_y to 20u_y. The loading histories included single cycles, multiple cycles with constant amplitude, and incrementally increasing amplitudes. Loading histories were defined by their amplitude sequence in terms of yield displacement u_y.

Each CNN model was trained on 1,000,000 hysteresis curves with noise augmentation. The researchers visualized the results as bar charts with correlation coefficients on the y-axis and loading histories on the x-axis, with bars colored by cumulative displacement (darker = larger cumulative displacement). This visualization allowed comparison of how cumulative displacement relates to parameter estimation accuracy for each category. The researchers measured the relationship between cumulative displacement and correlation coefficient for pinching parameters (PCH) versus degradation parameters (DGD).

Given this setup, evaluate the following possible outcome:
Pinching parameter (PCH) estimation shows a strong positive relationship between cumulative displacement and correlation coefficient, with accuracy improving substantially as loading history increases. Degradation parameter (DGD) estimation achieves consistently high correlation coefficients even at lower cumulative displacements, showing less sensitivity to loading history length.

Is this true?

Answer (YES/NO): YES